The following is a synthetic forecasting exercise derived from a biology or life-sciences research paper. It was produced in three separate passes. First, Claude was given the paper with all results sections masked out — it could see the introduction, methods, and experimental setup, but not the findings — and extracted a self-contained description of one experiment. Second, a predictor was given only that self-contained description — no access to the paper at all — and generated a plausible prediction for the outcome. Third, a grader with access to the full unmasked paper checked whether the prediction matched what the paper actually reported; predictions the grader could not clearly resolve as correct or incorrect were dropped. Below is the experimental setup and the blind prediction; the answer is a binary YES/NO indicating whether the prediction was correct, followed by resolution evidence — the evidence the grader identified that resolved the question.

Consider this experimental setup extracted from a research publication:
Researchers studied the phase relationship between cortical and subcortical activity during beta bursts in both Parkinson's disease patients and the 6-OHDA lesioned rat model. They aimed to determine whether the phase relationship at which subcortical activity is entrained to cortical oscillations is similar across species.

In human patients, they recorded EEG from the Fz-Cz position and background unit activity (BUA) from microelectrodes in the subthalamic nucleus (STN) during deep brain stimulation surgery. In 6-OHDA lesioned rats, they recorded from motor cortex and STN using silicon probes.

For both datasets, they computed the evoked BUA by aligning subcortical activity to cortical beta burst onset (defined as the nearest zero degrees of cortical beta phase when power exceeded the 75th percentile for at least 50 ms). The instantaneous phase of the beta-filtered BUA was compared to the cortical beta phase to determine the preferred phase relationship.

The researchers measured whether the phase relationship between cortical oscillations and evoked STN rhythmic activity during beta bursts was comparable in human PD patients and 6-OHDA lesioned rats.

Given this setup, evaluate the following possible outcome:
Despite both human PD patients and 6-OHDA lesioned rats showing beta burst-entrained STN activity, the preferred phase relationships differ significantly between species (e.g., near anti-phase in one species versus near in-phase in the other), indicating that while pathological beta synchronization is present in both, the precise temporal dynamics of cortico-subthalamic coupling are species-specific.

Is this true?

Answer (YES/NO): NO